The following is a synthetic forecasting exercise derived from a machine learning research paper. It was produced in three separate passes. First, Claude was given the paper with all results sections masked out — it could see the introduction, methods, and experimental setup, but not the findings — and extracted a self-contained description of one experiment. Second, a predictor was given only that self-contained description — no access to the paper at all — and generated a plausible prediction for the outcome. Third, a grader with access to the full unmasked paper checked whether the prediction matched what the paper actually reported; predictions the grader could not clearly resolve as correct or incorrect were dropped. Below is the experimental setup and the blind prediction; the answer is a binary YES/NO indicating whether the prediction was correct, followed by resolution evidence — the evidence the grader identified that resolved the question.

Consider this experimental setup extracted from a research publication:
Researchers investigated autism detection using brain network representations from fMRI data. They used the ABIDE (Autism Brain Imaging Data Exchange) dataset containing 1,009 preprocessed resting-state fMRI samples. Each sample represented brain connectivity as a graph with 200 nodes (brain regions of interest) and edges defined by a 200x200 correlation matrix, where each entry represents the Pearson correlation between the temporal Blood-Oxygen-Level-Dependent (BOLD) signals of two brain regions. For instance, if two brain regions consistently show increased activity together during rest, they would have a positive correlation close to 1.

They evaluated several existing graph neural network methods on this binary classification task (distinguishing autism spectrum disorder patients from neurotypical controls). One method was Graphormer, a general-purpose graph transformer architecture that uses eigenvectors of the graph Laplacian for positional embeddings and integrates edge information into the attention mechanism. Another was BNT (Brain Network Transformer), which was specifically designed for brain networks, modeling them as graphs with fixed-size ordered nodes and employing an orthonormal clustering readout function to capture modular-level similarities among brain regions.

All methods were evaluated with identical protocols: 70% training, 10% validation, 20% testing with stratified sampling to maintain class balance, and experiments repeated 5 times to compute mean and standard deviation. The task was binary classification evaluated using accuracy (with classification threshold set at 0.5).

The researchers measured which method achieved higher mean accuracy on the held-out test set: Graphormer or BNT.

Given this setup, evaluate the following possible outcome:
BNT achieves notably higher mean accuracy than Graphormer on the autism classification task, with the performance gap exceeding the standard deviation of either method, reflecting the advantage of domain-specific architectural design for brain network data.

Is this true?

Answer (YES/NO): YES